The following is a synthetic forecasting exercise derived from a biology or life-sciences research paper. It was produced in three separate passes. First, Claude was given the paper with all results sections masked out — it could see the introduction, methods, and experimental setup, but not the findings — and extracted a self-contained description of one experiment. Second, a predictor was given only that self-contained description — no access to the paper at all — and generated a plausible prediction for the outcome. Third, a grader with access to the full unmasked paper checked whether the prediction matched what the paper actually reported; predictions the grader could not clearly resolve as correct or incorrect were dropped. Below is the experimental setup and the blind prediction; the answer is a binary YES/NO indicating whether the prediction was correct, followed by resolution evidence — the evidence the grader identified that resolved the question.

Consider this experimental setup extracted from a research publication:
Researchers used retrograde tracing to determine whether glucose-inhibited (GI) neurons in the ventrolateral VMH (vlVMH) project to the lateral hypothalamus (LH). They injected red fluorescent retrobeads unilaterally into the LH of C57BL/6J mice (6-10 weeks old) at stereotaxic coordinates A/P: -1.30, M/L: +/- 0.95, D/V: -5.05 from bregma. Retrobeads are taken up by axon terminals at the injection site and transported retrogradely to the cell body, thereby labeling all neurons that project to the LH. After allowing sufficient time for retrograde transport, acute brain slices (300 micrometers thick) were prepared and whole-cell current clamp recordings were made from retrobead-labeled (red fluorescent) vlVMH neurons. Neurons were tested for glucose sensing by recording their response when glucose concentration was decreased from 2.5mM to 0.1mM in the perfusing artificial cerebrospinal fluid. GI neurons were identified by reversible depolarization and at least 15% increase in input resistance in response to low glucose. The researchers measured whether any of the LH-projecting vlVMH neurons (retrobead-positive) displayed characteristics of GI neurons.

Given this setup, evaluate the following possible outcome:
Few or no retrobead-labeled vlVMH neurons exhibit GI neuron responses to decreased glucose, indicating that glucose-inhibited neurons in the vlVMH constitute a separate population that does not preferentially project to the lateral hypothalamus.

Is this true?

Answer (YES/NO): NO